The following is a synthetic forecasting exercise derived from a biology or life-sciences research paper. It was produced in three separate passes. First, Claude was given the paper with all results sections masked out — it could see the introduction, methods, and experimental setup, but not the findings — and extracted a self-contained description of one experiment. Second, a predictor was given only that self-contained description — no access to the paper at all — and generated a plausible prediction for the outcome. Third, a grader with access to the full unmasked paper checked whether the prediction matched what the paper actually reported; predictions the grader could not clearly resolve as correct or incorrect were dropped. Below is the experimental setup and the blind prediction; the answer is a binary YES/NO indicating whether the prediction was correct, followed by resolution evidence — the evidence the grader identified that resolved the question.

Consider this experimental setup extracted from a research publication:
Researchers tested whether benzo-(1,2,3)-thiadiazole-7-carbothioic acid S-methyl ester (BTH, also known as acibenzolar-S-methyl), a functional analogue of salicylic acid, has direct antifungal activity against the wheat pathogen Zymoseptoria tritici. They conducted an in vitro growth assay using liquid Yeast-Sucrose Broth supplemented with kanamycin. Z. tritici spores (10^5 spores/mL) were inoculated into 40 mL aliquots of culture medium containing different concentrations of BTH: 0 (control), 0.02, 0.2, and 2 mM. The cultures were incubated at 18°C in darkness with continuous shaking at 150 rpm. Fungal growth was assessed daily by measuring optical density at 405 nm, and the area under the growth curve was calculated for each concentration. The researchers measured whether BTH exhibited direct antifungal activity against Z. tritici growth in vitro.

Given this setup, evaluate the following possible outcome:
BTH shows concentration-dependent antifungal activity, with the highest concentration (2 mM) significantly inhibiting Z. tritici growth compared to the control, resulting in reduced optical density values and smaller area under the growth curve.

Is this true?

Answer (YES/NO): NO